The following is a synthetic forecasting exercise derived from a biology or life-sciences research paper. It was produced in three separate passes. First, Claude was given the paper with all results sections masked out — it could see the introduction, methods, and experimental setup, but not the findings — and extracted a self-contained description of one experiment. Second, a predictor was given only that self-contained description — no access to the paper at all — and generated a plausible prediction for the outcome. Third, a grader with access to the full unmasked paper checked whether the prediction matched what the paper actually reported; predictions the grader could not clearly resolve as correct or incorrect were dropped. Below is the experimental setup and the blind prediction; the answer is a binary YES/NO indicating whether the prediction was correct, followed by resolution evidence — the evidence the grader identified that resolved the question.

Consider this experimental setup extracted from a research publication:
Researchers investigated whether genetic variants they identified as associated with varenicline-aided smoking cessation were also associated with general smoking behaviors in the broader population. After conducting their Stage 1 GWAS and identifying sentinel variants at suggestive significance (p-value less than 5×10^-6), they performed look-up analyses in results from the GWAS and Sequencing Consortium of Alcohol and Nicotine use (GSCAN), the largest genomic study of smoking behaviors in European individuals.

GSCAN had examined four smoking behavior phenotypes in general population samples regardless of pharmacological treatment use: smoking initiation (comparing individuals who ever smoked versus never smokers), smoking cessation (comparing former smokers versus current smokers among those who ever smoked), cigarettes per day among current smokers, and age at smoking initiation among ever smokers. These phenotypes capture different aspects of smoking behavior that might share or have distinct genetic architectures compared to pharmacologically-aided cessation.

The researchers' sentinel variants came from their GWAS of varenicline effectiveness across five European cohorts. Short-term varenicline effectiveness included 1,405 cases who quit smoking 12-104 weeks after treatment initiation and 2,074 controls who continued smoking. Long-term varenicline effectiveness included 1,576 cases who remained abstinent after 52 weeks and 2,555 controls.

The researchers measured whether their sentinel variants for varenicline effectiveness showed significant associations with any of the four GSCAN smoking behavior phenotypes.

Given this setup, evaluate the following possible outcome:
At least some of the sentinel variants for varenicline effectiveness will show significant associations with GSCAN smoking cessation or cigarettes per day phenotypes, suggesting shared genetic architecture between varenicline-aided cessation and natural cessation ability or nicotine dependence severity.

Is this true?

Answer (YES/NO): NO